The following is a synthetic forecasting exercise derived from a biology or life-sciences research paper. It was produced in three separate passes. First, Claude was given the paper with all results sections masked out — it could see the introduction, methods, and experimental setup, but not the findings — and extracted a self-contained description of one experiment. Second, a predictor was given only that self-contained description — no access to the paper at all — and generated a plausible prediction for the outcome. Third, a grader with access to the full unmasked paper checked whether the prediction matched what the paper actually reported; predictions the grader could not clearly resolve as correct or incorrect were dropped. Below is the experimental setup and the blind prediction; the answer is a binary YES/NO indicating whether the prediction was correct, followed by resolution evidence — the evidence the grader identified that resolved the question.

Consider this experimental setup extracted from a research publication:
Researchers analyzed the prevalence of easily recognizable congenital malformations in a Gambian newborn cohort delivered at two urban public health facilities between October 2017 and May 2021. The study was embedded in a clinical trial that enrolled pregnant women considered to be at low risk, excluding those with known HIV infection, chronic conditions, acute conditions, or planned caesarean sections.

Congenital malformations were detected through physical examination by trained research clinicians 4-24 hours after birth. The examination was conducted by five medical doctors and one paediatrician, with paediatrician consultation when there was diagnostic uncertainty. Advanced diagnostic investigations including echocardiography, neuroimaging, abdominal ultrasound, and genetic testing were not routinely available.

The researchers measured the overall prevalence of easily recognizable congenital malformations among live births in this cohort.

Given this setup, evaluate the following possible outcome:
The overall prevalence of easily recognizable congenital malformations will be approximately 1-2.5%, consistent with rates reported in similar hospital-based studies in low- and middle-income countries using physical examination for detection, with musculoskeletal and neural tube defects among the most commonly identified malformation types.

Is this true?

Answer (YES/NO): NO